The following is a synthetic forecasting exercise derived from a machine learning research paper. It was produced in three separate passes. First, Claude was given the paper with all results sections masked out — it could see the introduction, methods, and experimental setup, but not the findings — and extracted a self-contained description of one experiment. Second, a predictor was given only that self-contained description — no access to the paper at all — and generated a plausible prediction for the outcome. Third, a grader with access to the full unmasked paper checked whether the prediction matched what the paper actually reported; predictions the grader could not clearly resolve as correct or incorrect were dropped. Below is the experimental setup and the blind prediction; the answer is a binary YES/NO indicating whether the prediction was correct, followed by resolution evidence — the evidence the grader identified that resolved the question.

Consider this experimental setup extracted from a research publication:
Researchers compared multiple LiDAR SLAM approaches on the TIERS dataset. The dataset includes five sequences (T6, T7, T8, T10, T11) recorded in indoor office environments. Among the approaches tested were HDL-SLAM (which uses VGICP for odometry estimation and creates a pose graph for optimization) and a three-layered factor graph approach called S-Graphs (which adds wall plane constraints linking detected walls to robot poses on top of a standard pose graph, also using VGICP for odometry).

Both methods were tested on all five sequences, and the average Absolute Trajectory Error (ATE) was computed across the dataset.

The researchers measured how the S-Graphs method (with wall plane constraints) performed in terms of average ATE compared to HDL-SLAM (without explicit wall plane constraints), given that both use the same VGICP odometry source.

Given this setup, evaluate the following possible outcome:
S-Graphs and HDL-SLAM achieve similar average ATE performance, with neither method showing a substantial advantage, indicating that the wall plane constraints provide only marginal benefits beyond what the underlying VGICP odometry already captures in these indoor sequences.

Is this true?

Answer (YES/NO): NO